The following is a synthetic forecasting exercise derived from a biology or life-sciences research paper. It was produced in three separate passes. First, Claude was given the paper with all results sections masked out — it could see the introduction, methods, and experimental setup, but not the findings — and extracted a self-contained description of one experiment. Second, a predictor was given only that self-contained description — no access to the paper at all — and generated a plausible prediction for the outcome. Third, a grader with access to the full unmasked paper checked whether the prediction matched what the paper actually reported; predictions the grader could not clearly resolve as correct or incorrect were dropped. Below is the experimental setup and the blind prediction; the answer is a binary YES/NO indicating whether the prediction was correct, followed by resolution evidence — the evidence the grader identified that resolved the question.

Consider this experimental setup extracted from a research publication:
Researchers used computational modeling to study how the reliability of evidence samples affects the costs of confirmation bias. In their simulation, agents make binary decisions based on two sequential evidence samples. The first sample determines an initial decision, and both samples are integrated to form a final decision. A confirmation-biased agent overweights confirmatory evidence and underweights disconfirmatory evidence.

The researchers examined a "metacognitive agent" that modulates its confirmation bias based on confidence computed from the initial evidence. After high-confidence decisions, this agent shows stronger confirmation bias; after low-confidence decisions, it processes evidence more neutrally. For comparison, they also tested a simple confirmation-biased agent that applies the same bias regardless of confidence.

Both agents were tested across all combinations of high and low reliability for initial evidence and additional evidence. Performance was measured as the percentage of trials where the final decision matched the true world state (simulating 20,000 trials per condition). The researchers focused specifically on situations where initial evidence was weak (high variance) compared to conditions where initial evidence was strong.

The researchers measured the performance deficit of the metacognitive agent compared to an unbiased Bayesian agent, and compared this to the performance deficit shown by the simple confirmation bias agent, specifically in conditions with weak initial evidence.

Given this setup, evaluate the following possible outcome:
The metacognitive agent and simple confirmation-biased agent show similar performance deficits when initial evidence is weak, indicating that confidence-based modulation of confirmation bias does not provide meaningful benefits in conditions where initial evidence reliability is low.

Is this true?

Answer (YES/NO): NO